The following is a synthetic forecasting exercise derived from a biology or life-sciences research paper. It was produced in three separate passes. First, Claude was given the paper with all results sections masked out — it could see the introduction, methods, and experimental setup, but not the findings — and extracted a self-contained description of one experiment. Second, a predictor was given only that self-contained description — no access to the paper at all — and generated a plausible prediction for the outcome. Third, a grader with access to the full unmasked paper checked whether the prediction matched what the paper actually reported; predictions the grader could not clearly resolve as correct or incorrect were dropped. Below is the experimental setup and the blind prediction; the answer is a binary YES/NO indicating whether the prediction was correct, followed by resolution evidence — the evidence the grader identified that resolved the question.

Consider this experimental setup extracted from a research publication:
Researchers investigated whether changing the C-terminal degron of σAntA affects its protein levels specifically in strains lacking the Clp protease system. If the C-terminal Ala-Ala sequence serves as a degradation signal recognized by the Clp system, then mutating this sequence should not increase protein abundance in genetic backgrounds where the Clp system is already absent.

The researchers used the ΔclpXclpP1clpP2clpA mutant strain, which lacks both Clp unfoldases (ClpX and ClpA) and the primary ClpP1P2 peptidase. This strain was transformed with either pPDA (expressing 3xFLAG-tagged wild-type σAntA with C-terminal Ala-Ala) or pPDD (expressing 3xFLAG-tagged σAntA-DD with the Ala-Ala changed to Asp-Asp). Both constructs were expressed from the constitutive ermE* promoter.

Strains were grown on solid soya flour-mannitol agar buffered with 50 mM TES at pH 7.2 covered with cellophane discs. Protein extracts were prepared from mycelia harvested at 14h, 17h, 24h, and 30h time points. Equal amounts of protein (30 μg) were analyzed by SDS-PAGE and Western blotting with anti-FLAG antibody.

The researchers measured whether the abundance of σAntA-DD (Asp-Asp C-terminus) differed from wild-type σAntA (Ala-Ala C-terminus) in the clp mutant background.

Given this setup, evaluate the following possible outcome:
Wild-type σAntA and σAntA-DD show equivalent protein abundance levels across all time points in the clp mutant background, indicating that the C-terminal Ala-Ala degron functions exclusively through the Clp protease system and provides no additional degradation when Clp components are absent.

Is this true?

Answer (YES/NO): YES